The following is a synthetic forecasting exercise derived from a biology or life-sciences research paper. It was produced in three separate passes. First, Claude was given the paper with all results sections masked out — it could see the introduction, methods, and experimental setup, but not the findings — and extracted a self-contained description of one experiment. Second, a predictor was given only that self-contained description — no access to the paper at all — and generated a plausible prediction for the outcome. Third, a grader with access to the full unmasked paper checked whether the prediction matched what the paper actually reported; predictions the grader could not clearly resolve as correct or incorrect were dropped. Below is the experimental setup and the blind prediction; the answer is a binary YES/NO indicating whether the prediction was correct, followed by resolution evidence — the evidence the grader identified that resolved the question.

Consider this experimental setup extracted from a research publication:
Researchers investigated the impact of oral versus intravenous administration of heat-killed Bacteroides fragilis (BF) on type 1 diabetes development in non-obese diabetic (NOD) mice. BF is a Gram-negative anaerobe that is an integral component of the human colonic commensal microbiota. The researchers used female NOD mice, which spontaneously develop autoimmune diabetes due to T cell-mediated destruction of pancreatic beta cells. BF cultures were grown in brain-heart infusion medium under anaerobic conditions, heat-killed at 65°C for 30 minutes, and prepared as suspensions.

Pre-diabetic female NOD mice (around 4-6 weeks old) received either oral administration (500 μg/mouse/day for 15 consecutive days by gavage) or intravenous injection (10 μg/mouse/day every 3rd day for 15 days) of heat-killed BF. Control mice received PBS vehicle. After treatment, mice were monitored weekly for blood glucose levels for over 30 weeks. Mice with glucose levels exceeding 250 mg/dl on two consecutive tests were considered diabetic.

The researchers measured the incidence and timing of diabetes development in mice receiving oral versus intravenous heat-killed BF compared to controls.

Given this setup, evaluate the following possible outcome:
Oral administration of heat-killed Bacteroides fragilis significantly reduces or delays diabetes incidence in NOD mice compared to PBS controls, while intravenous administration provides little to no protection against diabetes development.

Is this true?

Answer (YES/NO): NO